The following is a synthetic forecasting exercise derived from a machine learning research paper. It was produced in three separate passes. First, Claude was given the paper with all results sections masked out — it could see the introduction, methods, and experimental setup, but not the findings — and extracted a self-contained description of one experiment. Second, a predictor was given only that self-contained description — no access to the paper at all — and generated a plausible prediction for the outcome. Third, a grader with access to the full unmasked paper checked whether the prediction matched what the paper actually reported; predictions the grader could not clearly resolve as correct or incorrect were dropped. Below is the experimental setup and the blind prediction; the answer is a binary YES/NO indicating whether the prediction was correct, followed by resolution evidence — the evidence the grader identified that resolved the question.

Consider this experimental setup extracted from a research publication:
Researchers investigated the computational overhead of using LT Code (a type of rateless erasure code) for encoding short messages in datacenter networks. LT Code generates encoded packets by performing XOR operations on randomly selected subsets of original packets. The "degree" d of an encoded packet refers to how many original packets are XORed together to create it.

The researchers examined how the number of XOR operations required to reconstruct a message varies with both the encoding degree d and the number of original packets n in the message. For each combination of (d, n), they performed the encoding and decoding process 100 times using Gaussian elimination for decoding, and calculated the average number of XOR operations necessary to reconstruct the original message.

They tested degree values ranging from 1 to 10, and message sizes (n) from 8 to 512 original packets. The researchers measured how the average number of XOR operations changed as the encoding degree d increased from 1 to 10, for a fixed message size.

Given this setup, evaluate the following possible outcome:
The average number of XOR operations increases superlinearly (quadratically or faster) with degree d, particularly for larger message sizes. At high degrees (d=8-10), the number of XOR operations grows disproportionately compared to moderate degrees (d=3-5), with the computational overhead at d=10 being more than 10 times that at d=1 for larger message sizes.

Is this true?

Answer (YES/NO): NO